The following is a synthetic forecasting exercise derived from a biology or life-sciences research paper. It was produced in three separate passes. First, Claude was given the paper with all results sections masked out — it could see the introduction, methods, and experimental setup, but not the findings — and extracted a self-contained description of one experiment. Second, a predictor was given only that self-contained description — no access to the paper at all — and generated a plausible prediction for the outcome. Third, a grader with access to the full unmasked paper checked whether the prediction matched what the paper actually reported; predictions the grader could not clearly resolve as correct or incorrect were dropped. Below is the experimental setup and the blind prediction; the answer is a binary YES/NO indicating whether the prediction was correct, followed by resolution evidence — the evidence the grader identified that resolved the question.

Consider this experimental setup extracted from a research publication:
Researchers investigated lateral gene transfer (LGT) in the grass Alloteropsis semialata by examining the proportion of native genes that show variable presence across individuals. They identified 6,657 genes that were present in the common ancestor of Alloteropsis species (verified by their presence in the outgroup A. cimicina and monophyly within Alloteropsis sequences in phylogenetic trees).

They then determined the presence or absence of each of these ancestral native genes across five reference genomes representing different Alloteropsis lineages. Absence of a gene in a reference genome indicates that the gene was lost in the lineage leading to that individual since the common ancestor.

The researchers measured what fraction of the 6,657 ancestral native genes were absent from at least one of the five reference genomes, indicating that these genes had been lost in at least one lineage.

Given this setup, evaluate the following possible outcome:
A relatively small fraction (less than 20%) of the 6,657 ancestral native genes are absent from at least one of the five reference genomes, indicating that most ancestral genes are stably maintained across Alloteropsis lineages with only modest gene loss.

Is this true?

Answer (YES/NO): YES